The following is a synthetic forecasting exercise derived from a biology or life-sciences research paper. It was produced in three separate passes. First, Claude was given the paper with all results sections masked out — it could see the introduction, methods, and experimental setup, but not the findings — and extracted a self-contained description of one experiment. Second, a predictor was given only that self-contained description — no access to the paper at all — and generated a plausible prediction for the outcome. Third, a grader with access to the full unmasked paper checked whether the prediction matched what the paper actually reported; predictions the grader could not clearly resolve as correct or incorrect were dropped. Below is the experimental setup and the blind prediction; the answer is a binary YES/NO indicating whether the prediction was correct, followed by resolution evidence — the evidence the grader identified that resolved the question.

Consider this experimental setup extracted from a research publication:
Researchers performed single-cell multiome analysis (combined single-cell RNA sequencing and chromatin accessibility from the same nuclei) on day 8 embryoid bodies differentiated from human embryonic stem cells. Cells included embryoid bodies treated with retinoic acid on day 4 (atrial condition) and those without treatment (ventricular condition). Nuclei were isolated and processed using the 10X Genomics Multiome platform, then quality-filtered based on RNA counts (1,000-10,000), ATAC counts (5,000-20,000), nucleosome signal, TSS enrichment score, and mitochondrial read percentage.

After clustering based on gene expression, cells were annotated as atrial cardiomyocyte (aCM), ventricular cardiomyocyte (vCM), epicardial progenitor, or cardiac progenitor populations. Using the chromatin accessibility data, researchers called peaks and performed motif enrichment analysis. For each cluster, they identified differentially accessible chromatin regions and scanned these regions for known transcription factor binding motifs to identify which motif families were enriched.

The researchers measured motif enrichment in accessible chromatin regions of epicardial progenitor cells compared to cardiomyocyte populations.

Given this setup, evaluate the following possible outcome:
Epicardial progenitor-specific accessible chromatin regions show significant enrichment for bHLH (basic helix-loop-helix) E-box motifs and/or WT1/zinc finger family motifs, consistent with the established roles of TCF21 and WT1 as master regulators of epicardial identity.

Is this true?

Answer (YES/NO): YES